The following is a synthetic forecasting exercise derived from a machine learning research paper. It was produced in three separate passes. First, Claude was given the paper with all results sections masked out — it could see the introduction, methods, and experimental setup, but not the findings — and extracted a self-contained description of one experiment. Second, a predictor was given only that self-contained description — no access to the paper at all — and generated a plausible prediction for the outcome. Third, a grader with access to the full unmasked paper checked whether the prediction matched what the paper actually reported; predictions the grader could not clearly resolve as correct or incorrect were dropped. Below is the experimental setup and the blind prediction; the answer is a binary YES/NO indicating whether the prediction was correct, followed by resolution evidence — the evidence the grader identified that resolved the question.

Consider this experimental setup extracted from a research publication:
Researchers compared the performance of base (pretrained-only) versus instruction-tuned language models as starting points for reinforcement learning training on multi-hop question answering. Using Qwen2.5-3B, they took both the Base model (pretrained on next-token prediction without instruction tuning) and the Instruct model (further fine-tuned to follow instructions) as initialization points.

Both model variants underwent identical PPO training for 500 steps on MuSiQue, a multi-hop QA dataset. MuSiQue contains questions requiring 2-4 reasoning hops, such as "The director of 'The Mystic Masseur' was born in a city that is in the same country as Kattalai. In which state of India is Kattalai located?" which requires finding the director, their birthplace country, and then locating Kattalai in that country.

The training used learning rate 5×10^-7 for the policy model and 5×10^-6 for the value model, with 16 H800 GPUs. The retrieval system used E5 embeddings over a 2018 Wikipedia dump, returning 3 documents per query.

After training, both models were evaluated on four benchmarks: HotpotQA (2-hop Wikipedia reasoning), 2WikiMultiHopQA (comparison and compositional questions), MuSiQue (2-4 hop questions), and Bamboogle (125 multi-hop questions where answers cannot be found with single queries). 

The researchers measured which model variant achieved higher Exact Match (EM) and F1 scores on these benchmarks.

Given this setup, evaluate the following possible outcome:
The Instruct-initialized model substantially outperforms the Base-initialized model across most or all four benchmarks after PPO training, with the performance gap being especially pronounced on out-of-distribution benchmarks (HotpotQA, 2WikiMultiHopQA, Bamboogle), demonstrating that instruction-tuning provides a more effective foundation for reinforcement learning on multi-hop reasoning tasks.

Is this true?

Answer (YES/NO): NO